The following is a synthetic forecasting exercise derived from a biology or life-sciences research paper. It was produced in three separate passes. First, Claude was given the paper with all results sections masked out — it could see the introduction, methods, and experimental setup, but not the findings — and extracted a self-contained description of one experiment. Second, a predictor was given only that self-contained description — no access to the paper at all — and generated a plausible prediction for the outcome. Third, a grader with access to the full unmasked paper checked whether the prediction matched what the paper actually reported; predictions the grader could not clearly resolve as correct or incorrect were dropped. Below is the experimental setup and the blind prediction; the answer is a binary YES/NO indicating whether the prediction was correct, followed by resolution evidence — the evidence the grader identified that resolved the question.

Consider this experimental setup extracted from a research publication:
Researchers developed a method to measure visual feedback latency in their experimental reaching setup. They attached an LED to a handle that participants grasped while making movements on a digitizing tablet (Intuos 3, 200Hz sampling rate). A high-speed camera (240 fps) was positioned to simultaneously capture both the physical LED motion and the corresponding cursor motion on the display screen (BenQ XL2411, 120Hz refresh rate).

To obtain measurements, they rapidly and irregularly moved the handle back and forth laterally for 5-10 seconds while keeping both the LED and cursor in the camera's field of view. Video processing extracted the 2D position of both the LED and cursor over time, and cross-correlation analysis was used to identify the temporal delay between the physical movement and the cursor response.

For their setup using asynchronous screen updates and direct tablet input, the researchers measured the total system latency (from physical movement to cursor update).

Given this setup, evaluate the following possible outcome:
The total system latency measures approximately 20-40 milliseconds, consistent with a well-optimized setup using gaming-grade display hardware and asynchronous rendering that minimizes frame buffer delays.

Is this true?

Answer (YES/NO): YES